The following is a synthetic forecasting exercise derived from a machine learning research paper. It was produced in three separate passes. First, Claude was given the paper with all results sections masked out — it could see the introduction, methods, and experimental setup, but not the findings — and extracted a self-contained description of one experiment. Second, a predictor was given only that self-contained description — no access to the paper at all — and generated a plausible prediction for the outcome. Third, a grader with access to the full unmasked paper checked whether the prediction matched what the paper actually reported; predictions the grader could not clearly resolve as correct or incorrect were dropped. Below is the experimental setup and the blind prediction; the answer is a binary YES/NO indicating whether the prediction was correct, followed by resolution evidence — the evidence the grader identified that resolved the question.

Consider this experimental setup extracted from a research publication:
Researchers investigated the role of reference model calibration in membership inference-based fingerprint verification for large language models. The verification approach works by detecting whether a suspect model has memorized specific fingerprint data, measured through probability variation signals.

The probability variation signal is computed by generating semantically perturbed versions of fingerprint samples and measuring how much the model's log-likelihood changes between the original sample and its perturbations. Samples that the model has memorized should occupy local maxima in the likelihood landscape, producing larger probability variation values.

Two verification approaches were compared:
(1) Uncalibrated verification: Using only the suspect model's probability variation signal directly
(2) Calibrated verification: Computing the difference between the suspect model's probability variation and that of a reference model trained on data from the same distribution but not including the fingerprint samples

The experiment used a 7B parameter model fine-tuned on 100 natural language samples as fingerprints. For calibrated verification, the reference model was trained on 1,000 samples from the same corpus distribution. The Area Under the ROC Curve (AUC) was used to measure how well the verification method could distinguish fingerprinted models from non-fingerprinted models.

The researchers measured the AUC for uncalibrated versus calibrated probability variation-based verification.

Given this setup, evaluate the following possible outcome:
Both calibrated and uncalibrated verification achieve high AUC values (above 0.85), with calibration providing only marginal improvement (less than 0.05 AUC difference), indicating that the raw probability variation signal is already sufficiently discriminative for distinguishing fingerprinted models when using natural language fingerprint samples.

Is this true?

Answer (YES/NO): NO